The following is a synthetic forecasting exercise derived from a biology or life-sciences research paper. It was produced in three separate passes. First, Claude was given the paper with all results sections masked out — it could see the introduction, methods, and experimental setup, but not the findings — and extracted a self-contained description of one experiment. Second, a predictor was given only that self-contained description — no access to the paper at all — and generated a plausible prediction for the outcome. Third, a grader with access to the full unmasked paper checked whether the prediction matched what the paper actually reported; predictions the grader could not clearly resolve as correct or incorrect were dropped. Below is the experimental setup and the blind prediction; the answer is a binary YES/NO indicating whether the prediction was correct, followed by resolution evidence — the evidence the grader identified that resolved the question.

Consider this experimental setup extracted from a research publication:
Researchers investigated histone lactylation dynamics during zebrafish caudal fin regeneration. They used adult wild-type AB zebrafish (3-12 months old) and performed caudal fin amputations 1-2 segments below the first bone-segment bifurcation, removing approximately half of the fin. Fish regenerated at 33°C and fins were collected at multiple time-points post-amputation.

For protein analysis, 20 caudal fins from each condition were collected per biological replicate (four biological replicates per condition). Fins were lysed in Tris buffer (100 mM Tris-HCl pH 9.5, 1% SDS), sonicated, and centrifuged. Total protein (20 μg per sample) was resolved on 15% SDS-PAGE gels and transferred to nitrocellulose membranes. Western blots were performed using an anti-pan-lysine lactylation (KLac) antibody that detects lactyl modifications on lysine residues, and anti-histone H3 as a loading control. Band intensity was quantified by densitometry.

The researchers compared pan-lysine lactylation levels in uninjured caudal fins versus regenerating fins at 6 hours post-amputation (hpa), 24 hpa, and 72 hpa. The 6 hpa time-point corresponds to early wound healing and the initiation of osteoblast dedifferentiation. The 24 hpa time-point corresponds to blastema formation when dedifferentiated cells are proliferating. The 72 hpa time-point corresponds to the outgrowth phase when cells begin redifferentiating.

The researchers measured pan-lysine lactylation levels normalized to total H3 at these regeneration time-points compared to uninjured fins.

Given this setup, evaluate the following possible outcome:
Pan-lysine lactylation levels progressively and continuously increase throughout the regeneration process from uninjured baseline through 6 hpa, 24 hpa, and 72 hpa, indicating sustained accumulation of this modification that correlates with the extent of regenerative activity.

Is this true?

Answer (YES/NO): NO